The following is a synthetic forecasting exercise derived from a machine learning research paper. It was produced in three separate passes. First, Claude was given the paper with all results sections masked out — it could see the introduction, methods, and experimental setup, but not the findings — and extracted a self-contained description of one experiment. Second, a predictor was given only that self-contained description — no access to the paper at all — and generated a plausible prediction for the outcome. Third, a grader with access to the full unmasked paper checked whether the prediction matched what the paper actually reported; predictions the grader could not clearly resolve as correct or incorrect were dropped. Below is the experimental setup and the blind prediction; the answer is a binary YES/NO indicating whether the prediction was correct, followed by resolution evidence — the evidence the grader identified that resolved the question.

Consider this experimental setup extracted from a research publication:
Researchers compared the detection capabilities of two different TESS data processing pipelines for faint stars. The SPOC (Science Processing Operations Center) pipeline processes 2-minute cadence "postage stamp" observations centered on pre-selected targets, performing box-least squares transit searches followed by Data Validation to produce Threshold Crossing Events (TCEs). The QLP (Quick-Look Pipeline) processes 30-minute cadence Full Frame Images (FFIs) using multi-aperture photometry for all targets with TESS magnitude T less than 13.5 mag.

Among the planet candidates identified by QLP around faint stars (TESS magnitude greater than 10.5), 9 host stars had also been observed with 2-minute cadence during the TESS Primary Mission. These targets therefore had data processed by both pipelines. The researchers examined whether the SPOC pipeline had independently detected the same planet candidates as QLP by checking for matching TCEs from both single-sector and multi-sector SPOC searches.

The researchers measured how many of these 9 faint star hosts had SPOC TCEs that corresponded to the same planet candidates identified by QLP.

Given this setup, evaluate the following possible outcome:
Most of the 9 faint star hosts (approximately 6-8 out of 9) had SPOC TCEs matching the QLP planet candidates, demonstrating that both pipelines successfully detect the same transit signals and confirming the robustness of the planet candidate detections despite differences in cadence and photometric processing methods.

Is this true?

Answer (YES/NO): NO